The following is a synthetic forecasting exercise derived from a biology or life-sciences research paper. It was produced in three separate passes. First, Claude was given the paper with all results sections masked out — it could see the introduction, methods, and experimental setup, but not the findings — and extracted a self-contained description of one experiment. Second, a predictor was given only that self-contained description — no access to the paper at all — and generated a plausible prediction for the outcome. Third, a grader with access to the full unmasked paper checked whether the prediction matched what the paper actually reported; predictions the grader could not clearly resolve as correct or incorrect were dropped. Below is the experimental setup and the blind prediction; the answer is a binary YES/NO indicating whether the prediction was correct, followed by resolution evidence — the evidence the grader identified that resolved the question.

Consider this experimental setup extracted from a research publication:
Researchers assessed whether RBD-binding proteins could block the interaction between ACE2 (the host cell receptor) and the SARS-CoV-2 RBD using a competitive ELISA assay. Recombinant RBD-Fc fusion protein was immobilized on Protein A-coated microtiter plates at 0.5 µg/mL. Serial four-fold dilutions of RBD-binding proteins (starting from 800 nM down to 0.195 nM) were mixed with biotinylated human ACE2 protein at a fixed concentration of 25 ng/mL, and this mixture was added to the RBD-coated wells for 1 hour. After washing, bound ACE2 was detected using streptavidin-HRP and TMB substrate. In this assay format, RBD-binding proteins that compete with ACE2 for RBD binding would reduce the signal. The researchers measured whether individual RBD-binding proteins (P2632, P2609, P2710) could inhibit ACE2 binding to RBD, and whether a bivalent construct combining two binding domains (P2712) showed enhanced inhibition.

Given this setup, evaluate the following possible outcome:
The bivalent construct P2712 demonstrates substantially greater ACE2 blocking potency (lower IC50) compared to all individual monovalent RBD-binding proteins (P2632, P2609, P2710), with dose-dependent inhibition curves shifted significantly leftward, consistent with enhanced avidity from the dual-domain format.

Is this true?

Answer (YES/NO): NO